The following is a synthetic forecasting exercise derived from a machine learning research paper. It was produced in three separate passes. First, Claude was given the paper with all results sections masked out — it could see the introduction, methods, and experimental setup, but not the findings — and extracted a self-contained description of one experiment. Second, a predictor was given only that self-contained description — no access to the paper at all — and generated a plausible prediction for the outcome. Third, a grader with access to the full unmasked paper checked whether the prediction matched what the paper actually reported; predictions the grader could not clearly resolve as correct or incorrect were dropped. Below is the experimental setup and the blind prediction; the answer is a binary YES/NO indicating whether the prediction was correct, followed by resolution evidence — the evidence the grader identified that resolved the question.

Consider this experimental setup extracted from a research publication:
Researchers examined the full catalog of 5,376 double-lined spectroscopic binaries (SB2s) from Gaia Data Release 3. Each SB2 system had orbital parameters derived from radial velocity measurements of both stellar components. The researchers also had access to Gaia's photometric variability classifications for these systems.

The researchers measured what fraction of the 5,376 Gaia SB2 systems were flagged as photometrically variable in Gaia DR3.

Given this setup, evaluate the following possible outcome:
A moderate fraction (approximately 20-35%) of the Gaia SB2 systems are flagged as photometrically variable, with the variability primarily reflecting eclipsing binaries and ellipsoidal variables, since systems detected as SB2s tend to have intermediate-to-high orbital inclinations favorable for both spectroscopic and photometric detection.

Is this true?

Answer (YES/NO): NO